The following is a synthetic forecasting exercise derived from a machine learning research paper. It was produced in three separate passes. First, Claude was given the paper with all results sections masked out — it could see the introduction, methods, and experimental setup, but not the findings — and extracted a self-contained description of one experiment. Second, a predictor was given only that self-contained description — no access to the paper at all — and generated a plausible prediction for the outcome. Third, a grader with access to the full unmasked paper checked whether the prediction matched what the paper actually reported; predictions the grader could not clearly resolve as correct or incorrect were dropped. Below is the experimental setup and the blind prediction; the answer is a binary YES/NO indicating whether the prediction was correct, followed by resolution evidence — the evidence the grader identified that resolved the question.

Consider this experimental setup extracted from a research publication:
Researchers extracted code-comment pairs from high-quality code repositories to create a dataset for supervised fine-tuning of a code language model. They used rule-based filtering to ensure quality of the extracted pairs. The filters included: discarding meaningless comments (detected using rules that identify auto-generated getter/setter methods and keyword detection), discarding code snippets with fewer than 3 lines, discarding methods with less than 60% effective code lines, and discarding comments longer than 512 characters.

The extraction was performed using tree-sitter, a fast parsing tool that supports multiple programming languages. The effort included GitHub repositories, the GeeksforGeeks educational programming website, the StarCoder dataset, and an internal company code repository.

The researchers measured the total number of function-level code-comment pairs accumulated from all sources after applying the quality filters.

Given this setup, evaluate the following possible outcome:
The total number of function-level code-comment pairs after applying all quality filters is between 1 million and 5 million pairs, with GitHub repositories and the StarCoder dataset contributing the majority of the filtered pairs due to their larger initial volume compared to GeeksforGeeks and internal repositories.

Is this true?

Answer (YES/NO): NO